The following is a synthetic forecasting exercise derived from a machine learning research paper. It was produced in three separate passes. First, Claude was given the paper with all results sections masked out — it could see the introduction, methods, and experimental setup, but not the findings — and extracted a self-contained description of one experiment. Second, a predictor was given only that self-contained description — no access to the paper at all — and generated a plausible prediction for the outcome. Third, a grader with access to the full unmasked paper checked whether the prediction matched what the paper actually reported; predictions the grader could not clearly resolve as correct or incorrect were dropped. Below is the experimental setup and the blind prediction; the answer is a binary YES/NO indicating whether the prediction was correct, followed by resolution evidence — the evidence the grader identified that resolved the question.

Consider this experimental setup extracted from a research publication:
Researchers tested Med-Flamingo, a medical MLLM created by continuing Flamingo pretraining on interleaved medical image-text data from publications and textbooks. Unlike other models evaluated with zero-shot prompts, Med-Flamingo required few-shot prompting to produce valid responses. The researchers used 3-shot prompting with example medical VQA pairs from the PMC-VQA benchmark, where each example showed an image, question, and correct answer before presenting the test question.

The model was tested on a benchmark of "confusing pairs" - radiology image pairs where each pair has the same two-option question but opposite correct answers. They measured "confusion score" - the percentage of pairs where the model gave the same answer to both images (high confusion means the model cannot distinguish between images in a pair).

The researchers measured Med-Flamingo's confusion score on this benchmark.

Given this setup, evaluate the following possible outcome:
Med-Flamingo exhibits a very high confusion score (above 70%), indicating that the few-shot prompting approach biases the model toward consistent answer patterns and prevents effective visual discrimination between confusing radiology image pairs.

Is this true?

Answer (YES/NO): YES